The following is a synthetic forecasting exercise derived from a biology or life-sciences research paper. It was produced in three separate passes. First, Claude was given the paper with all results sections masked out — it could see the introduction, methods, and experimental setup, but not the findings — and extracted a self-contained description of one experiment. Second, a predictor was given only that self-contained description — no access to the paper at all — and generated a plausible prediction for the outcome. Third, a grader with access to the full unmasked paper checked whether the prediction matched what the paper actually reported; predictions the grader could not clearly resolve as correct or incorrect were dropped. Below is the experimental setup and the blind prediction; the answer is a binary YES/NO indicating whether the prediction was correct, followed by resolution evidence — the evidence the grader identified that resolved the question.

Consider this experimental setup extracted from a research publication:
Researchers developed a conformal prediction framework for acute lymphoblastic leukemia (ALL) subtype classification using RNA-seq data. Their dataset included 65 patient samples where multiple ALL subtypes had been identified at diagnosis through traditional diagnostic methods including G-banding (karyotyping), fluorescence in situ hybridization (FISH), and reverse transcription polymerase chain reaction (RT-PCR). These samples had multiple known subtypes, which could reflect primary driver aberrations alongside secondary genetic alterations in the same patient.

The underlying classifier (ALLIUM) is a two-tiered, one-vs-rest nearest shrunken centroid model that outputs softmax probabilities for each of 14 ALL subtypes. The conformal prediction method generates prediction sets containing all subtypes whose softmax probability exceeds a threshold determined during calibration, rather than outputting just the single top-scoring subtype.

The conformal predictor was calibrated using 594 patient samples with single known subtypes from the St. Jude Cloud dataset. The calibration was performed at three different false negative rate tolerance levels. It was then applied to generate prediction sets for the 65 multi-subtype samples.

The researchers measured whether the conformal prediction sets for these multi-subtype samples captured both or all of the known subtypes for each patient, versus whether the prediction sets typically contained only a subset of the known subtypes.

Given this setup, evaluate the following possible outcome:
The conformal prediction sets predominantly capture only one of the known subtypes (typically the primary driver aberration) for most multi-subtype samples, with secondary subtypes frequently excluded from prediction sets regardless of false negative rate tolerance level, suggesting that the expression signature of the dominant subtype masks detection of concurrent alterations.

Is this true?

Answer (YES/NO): NO